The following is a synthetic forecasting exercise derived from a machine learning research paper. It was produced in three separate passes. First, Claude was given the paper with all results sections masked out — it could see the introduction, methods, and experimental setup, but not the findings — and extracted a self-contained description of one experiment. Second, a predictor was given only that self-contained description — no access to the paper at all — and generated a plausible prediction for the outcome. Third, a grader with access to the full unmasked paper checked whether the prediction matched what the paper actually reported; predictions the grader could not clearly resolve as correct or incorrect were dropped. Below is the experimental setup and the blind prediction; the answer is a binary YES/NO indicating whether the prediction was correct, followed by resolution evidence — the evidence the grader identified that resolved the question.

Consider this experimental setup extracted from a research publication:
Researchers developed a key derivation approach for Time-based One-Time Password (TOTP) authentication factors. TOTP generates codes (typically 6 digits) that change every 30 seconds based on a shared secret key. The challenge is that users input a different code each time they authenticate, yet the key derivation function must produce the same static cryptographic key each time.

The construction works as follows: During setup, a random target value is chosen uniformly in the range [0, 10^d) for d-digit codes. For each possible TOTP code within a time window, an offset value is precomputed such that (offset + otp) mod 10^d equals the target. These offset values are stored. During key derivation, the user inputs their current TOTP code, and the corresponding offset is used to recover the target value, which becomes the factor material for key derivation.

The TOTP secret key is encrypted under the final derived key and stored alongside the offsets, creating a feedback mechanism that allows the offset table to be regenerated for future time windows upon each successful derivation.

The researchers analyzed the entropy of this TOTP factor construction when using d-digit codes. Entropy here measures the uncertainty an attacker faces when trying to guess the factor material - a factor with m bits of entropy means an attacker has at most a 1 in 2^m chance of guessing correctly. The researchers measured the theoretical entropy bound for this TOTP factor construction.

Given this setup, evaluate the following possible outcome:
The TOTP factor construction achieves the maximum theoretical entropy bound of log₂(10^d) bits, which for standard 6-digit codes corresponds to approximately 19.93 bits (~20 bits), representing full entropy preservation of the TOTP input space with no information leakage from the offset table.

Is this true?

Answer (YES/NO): YES